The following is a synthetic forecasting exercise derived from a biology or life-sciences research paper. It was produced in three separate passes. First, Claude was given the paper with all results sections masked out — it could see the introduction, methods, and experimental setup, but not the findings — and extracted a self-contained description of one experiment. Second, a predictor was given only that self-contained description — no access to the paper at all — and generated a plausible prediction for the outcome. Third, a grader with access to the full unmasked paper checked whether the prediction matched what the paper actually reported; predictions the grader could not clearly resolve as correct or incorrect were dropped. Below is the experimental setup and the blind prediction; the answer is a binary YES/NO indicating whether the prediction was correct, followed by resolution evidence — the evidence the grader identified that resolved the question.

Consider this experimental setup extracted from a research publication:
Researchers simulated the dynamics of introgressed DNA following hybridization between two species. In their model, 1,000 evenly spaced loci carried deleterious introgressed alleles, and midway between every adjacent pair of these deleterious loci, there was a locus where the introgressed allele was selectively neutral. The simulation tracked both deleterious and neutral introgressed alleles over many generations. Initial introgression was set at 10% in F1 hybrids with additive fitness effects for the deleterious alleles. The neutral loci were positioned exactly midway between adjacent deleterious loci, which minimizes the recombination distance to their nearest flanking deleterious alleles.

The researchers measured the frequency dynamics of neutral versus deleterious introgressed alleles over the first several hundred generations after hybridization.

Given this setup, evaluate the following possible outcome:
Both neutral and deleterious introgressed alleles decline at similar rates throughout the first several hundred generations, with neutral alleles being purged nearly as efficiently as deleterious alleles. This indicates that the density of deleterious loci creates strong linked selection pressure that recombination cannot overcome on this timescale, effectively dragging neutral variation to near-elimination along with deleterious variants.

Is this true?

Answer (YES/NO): NO